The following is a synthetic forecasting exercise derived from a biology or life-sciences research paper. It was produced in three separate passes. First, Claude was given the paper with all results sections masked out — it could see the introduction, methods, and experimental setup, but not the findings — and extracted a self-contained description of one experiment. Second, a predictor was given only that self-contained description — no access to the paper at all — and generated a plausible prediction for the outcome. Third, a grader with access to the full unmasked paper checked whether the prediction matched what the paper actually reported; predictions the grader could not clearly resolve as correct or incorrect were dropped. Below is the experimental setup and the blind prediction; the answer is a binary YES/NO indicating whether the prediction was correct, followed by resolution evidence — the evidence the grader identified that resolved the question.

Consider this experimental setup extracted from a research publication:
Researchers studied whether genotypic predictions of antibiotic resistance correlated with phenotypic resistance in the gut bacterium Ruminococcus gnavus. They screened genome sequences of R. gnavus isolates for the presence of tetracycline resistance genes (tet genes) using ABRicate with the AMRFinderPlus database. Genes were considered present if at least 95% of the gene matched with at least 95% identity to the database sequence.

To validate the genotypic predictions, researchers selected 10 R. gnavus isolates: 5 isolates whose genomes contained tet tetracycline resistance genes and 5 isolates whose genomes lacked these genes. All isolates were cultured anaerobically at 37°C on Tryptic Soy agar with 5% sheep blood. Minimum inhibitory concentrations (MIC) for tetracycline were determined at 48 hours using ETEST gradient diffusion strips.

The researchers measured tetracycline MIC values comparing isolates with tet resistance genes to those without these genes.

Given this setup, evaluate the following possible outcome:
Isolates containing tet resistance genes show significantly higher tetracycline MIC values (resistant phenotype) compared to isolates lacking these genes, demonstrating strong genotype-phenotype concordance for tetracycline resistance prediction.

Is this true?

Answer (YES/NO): YES